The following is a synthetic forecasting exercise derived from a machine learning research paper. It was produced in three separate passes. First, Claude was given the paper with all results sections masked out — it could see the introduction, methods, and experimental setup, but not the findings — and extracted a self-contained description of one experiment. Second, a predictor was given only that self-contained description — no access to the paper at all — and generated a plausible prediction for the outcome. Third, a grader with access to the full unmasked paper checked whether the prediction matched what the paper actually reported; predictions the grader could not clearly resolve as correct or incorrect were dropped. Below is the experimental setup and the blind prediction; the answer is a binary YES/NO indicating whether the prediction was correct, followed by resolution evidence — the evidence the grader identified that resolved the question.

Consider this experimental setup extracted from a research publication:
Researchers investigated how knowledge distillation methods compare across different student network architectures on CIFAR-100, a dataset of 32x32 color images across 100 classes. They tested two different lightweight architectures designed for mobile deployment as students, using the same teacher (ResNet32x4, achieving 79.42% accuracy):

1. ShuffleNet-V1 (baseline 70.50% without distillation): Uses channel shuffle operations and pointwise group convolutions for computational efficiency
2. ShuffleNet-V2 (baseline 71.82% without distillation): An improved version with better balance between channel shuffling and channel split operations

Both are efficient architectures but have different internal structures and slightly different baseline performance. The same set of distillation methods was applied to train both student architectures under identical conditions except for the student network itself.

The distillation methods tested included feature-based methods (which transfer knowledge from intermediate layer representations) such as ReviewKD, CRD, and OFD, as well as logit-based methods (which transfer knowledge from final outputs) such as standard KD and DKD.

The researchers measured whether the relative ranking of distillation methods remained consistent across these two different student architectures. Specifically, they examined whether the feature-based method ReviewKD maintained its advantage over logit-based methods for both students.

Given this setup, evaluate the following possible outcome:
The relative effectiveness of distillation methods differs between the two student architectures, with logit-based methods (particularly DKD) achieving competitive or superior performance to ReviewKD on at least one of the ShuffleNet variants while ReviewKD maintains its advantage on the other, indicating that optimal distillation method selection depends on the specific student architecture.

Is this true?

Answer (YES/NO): YES